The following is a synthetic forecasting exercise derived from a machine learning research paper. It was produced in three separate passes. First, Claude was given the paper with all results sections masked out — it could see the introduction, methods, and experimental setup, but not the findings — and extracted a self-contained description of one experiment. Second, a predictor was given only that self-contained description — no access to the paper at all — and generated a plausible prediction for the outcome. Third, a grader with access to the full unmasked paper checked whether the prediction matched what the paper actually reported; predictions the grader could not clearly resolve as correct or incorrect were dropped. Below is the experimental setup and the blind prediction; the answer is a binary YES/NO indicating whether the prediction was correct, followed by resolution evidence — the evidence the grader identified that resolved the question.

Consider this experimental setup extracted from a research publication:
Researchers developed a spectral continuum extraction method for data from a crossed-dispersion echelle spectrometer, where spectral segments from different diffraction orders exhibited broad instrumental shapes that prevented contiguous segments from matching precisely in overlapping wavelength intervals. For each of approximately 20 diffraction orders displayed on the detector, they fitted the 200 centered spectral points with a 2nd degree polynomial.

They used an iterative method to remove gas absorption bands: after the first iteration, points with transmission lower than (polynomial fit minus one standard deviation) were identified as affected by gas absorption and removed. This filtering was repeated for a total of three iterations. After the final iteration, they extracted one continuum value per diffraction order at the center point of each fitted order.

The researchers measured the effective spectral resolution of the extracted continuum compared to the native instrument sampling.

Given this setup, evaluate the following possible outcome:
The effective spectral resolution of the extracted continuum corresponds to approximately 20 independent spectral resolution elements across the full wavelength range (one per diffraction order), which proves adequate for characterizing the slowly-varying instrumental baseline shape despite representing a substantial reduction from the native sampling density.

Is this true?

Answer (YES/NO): YES